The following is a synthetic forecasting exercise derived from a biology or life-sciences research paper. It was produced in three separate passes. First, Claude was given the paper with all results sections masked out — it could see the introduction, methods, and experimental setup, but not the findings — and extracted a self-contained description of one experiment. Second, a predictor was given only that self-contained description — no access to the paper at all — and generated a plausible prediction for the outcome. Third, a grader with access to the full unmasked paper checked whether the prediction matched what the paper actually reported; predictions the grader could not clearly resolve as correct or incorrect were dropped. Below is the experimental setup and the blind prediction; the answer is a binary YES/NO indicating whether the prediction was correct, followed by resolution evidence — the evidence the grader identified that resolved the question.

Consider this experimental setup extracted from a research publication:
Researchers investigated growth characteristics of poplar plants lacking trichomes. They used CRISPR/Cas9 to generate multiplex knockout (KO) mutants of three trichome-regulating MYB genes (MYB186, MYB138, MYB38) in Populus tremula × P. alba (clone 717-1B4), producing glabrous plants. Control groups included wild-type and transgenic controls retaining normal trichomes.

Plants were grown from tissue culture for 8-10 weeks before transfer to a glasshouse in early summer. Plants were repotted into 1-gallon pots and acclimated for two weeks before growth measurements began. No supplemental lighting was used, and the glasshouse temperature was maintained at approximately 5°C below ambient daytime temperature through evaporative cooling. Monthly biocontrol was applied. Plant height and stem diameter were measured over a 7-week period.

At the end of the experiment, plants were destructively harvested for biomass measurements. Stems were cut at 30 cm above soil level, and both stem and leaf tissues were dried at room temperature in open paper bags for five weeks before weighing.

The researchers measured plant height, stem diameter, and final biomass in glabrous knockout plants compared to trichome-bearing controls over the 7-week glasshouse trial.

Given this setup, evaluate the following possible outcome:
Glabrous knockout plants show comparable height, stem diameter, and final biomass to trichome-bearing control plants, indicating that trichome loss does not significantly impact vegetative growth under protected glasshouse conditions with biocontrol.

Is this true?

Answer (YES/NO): YES